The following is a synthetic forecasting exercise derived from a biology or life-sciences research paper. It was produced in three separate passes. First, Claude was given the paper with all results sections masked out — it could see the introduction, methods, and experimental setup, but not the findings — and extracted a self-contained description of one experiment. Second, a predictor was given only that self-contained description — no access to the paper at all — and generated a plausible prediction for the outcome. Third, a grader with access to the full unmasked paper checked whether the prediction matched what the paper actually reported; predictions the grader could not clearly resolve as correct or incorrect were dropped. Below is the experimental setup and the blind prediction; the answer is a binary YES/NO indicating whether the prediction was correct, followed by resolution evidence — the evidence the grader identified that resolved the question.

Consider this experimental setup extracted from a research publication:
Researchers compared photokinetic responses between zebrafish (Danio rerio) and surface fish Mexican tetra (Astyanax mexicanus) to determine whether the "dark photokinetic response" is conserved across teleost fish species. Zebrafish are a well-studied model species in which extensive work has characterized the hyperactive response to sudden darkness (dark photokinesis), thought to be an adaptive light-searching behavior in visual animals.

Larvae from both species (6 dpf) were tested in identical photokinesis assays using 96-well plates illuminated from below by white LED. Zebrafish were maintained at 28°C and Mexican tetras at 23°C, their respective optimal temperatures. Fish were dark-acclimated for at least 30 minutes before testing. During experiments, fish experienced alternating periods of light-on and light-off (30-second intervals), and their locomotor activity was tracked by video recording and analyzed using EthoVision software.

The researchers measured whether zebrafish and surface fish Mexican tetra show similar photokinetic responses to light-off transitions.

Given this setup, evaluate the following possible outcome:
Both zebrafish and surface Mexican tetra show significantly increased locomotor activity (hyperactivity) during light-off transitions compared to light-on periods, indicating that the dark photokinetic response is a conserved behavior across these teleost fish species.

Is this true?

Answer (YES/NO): YES